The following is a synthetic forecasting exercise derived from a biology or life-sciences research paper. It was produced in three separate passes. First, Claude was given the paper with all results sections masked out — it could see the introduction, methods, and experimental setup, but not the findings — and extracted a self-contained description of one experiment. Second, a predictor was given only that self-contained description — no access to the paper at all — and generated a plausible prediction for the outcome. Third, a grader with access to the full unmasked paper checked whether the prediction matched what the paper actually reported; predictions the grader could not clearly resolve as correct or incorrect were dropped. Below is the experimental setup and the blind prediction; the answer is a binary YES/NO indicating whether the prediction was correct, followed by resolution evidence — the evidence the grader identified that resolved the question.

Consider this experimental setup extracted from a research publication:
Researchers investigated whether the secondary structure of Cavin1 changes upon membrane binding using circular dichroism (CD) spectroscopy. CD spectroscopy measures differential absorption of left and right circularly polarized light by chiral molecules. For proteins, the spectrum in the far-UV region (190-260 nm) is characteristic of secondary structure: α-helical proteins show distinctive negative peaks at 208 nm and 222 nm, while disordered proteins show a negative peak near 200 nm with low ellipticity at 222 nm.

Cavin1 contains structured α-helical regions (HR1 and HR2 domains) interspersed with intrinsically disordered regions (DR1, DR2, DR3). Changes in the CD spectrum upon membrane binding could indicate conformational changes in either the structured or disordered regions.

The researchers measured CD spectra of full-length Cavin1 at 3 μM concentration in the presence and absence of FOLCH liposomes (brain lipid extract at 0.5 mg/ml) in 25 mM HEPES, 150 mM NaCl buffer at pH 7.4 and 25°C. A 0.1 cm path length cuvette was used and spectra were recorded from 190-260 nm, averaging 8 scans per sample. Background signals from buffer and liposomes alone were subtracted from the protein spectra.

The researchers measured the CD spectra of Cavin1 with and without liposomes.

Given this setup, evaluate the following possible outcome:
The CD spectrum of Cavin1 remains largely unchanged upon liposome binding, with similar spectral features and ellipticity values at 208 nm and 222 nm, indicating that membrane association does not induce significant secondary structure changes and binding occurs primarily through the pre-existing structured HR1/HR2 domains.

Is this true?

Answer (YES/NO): NO